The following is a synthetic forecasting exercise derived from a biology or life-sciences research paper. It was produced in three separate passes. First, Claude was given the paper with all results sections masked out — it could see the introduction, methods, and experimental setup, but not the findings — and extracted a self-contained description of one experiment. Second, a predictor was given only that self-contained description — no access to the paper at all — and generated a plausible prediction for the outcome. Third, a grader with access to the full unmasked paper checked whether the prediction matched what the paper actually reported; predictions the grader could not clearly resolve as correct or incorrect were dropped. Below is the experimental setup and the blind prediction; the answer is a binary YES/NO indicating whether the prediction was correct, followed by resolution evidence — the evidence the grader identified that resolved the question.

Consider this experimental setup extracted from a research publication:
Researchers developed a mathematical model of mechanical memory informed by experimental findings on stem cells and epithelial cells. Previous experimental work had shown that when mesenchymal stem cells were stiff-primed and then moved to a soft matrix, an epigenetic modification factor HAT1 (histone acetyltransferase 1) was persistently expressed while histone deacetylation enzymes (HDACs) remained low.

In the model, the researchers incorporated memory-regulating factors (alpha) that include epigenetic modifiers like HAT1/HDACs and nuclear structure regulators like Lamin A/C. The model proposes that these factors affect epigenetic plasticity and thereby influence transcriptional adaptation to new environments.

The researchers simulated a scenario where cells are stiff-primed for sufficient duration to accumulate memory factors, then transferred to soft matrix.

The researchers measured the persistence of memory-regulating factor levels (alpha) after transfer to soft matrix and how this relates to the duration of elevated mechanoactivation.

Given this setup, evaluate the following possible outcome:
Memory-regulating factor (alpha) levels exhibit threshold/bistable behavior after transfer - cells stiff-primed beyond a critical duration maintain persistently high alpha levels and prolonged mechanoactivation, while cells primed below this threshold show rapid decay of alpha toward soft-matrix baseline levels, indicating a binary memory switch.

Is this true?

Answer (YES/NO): NO